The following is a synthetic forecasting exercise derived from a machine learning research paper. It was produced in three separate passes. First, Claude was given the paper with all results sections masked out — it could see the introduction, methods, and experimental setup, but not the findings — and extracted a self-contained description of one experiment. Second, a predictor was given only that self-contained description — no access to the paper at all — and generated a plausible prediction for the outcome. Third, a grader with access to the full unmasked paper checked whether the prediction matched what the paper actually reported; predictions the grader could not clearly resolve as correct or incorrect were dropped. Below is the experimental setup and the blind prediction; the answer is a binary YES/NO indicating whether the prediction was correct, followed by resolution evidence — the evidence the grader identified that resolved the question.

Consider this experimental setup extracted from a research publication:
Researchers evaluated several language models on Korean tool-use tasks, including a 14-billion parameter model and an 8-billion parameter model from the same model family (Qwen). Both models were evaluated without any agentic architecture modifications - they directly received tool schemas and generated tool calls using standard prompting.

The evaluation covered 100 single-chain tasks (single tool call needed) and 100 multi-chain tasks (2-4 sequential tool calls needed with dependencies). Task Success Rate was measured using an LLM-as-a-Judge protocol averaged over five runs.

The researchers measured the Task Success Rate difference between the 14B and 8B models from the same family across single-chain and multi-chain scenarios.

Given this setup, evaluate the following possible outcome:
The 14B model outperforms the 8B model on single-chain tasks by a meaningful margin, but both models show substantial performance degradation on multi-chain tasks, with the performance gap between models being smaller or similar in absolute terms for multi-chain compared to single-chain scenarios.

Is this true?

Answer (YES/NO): NO